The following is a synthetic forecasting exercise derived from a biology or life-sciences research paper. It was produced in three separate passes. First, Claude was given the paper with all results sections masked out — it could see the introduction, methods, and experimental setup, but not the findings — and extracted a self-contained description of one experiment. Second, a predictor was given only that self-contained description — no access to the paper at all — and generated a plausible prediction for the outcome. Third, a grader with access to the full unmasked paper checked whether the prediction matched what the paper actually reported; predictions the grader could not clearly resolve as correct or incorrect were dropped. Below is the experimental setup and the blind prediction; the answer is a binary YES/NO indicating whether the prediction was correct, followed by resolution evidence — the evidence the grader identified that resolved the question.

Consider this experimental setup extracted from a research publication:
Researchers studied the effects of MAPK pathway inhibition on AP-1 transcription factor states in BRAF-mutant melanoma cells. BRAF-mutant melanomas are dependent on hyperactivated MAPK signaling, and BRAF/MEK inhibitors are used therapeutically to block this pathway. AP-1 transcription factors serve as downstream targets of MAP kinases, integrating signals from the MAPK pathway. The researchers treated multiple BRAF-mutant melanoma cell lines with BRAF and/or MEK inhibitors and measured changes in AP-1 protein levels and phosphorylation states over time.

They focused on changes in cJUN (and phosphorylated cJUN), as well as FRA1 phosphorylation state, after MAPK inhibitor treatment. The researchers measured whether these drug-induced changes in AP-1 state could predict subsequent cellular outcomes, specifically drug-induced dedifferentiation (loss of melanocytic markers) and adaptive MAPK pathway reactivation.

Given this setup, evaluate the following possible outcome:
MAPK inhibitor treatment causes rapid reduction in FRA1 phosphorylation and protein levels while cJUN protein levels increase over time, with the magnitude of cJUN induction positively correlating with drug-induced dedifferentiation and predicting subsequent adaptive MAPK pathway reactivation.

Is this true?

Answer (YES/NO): NO